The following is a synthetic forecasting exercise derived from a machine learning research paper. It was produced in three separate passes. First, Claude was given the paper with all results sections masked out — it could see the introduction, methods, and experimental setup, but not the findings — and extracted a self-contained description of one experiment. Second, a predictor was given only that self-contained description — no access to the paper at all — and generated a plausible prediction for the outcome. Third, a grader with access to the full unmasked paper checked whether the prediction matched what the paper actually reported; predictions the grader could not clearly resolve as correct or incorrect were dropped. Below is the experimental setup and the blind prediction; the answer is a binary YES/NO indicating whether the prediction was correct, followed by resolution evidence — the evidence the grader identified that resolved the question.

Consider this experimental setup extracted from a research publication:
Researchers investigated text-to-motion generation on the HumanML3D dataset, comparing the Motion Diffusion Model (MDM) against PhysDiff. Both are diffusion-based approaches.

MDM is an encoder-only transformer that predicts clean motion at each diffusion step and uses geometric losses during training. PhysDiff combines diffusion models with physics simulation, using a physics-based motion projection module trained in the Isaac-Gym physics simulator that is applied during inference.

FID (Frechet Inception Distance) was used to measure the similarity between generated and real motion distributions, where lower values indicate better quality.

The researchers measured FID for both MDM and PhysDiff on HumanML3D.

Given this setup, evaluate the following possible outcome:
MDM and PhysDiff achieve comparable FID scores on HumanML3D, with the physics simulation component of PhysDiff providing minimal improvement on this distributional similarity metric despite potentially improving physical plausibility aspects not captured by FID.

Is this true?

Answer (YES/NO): NO